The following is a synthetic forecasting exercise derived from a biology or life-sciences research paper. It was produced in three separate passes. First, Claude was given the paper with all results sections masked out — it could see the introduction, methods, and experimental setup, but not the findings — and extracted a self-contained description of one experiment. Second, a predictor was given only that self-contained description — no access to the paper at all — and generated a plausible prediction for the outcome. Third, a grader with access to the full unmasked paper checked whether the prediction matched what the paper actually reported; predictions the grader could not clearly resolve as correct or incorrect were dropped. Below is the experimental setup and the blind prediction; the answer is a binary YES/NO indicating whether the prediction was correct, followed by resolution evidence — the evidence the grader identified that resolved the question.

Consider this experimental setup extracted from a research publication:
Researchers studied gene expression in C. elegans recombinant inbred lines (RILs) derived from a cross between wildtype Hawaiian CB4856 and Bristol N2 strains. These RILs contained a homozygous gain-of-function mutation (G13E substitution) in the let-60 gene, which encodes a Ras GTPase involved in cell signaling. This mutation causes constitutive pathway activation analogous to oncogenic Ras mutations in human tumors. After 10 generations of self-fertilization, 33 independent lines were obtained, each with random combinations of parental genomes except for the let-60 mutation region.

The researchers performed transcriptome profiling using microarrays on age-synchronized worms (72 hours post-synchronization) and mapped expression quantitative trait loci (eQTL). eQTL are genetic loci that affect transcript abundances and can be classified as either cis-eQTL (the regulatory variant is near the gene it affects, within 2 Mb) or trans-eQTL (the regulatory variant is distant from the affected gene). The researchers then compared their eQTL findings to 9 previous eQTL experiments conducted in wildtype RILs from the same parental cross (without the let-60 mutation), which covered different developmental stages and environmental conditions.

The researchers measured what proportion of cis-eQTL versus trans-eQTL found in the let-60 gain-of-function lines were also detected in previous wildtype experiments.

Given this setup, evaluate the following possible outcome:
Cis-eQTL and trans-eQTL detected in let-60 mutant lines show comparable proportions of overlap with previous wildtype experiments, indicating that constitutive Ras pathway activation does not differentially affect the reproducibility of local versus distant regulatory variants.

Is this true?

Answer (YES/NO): NO